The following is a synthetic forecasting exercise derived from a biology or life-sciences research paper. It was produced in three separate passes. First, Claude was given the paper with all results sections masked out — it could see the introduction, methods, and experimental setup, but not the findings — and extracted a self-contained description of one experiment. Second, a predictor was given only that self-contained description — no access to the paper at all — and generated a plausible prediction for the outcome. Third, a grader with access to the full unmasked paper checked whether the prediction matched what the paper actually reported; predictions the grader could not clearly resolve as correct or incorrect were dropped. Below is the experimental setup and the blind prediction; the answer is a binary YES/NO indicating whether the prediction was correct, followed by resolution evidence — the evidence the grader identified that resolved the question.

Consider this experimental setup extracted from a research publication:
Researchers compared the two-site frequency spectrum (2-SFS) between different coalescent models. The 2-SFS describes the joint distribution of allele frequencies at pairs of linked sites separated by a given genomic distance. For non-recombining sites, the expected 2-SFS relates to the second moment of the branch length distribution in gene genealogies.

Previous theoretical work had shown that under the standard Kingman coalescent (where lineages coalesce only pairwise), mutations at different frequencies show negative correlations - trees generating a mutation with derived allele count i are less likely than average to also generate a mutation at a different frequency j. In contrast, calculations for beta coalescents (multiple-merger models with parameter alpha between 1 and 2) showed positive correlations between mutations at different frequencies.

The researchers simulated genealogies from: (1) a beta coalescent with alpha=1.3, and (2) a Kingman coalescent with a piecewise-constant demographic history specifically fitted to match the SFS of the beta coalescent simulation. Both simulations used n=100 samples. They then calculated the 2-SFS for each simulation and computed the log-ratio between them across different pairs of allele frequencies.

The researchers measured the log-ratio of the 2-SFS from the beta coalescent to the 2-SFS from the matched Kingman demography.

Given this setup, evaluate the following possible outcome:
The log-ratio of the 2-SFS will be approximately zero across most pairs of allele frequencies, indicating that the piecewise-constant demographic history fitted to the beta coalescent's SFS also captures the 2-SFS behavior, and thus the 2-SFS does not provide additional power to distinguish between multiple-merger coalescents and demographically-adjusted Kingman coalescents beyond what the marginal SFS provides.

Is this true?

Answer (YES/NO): NO